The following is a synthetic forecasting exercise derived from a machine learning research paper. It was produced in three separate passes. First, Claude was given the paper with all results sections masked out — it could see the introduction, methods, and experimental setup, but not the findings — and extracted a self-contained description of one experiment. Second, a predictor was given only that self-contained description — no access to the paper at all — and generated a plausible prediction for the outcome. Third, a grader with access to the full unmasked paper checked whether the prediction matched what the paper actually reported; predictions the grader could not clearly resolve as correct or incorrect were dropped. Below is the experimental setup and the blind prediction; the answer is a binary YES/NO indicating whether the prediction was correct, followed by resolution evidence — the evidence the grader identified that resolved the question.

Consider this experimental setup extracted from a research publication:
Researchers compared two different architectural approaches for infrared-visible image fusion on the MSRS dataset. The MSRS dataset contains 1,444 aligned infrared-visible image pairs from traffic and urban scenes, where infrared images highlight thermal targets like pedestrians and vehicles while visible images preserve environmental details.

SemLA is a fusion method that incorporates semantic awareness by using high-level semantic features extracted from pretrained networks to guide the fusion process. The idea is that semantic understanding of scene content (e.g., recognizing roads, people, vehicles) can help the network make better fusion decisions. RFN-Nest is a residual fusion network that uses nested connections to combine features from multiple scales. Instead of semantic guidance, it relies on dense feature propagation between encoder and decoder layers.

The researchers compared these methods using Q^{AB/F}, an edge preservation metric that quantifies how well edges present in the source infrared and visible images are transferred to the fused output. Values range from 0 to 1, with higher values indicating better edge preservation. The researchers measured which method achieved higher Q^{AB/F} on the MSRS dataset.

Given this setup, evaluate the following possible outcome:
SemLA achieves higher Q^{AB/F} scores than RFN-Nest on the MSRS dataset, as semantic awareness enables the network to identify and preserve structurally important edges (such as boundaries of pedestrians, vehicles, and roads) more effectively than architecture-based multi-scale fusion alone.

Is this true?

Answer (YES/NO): NO